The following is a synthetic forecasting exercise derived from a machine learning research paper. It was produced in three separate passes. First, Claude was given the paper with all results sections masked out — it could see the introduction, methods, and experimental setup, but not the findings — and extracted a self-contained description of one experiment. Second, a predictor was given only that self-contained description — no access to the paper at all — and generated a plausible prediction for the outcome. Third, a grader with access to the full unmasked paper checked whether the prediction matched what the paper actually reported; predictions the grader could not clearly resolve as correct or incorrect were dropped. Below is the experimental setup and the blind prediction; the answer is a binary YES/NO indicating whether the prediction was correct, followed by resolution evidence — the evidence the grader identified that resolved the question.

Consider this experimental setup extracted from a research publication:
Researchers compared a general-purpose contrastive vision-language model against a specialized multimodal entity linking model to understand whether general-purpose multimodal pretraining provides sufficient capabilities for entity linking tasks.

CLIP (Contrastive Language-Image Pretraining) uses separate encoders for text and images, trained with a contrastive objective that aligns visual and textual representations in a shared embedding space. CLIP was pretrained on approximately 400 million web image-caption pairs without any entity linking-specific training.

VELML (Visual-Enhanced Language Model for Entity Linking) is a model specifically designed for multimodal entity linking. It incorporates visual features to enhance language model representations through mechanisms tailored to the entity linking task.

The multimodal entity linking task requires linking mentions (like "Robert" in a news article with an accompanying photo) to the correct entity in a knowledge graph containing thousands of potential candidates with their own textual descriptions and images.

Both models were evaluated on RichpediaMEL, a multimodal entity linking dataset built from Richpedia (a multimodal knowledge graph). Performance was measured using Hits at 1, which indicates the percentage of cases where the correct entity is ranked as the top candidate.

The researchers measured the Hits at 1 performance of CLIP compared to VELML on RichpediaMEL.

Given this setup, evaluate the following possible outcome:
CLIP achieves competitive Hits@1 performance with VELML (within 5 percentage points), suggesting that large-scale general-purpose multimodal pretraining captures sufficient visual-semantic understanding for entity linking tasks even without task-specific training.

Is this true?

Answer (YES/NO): YES